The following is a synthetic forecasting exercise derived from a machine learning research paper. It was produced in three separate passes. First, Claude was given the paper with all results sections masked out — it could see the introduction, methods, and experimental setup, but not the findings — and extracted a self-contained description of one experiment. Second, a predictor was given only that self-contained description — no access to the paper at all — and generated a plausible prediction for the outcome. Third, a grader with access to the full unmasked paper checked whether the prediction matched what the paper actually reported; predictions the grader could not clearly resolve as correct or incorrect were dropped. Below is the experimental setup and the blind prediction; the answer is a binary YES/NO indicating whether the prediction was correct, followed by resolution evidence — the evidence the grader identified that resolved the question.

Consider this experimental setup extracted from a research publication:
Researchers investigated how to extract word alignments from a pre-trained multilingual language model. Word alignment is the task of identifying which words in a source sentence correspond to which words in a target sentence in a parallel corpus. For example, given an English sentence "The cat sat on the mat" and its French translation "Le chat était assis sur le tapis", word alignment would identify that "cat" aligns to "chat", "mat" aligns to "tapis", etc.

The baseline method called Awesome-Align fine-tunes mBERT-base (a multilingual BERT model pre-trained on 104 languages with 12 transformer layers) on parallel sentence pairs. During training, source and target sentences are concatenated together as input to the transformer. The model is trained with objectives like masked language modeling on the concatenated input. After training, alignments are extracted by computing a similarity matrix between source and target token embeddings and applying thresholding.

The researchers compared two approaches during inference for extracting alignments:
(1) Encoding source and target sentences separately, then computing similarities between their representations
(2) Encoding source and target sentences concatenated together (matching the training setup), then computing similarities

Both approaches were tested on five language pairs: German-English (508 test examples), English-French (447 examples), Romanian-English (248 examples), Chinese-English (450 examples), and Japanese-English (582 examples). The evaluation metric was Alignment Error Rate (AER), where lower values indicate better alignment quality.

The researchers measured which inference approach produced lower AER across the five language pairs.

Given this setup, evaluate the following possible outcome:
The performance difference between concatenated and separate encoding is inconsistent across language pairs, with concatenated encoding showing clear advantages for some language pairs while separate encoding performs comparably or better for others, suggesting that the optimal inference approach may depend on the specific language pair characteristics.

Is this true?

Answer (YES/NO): NO